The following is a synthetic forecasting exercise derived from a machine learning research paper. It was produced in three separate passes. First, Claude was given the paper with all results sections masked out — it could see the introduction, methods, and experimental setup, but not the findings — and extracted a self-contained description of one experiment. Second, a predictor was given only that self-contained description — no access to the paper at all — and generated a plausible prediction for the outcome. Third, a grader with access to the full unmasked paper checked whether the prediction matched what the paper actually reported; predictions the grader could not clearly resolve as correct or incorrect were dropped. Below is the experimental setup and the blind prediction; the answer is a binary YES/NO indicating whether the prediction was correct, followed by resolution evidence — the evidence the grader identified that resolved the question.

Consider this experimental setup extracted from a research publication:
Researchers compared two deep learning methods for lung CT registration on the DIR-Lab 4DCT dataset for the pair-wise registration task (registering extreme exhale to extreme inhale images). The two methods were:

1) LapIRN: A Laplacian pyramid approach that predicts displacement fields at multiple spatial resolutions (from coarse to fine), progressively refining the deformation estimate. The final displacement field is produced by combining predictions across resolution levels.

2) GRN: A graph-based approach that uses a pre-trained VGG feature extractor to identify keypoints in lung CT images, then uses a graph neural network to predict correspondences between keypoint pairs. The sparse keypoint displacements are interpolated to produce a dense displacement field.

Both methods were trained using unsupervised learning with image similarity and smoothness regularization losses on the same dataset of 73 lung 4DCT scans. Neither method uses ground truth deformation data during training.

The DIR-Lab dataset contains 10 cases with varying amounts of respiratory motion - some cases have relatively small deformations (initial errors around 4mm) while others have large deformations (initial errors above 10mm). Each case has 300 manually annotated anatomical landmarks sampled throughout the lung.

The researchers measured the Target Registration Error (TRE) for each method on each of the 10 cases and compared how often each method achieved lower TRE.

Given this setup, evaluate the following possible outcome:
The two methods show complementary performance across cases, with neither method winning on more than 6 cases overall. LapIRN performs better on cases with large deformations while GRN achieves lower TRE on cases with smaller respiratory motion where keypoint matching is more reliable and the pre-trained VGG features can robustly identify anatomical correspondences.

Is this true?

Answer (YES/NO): NO